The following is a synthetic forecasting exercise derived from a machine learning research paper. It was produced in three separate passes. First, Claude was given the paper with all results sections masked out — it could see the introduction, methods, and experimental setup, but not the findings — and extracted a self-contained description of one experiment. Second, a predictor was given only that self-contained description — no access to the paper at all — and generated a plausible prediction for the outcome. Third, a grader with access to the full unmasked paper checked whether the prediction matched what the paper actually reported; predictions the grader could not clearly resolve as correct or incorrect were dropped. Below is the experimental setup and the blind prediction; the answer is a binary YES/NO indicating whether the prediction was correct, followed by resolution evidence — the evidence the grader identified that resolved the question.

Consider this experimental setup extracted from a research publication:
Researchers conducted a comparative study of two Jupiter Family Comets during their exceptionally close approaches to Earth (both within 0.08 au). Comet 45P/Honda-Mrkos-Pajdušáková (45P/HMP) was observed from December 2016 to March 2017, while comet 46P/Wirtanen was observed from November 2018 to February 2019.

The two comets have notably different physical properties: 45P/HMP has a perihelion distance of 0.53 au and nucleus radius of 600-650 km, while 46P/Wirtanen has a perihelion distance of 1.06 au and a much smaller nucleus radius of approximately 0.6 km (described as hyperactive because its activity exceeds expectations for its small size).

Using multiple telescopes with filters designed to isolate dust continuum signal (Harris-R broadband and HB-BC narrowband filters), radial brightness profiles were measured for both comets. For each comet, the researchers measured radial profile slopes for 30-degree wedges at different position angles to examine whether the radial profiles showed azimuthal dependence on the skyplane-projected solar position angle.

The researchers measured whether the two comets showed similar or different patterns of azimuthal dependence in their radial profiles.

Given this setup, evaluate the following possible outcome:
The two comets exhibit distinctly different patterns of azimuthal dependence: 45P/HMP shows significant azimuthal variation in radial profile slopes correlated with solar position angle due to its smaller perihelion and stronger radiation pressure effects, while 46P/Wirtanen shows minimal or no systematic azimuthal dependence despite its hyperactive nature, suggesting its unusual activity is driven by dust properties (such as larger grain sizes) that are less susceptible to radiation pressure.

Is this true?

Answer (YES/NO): NO